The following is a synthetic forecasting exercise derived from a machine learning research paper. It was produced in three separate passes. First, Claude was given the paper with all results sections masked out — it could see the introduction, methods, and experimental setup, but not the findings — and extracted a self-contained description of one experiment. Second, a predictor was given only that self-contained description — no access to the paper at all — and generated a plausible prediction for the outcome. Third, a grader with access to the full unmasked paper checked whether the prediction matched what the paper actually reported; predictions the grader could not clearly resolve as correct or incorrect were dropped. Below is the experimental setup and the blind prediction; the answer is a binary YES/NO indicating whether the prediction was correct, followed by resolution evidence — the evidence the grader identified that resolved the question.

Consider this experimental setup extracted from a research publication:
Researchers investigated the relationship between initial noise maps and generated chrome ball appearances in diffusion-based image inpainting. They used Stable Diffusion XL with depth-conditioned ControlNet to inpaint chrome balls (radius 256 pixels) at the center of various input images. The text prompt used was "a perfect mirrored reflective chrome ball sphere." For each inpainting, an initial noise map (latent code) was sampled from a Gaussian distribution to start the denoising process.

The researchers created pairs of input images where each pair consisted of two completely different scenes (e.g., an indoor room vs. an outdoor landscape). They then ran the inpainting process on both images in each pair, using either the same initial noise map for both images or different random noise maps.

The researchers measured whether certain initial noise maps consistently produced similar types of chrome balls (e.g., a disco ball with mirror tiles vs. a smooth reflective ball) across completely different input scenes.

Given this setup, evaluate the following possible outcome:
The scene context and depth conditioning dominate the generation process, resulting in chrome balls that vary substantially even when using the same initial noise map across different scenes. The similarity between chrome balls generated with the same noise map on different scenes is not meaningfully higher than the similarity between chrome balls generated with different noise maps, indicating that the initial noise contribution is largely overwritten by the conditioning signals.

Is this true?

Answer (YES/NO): NO